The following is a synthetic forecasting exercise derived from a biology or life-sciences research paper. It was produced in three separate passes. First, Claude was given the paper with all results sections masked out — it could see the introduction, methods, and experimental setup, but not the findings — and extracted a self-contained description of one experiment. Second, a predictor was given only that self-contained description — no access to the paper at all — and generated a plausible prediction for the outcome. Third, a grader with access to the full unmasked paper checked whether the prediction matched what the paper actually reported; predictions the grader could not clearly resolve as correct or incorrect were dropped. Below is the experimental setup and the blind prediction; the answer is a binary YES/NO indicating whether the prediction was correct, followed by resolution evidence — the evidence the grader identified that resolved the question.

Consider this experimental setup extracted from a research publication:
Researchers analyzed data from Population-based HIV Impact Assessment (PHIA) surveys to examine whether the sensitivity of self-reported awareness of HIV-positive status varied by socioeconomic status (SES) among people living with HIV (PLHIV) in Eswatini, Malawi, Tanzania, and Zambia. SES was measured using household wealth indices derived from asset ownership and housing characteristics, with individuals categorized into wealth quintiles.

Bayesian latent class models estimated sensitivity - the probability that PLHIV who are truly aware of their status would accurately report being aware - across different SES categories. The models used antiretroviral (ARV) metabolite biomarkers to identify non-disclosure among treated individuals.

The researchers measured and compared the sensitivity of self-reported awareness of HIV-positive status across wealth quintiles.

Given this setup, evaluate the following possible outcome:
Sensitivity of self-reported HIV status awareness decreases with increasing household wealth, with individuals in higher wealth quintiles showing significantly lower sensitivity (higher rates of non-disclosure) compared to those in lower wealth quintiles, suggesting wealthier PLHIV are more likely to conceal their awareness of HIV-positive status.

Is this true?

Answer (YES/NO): NO